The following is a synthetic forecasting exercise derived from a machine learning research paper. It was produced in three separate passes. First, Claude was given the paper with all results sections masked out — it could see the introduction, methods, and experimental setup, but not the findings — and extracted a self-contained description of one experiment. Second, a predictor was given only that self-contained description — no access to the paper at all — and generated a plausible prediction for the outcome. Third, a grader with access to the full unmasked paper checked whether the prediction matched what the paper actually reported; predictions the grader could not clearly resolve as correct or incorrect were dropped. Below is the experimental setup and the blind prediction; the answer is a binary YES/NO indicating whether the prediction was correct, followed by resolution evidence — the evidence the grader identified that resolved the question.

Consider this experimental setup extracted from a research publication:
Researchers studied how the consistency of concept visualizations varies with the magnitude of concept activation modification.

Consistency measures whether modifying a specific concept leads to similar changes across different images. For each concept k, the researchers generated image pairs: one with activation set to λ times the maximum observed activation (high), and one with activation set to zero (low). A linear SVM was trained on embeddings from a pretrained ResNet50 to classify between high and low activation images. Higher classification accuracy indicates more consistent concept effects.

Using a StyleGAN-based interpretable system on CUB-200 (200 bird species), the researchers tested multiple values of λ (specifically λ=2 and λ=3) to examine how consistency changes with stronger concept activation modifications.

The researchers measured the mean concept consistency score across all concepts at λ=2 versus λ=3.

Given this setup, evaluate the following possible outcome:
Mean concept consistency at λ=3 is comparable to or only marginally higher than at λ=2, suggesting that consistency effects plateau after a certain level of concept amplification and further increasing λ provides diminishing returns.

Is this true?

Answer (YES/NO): NO